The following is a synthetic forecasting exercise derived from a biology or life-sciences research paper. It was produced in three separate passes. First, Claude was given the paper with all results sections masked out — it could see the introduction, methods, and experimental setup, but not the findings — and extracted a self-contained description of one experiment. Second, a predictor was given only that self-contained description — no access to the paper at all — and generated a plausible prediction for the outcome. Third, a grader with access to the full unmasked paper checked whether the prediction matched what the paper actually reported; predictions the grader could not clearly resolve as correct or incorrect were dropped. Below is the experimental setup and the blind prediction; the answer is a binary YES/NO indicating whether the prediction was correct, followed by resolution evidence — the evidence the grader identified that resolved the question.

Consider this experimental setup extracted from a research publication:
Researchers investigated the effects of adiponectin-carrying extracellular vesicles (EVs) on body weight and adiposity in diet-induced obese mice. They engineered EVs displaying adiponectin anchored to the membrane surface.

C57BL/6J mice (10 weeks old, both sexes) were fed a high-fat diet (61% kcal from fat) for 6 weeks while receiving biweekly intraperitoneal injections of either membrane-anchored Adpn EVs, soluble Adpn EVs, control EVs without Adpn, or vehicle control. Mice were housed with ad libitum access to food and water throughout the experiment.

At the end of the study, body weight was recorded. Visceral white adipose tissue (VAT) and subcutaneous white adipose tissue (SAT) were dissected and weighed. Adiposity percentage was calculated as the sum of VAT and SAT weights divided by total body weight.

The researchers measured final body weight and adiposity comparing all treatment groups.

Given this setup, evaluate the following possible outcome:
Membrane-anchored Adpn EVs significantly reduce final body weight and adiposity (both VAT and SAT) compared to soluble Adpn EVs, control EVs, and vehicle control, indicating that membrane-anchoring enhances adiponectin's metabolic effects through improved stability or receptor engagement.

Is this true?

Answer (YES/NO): NO